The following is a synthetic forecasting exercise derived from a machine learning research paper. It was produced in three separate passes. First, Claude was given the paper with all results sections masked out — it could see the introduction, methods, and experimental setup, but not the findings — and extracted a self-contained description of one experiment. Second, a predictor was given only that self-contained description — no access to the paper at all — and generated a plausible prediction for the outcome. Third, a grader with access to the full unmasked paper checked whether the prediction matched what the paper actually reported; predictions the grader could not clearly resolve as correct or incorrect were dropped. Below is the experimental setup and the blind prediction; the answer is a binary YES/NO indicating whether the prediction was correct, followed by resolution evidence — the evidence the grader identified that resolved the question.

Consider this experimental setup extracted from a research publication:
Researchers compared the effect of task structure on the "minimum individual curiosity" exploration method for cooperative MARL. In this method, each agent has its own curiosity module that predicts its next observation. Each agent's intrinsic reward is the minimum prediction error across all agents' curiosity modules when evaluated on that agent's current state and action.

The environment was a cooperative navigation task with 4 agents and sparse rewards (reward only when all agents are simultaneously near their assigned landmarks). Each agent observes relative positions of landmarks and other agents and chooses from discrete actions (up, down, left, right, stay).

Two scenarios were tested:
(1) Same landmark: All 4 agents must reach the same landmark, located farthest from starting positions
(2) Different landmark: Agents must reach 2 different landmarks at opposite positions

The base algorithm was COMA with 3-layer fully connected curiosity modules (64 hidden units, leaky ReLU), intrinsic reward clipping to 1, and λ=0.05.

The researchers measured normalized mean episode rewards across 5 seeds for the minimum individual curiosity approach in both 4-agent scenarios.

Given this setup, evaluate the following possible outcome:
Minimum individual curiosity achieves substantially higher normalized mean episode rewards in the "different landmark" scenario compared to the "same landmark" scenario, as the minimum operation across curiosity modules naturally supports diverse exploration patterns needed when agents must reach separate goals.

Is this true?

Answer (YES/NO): YES